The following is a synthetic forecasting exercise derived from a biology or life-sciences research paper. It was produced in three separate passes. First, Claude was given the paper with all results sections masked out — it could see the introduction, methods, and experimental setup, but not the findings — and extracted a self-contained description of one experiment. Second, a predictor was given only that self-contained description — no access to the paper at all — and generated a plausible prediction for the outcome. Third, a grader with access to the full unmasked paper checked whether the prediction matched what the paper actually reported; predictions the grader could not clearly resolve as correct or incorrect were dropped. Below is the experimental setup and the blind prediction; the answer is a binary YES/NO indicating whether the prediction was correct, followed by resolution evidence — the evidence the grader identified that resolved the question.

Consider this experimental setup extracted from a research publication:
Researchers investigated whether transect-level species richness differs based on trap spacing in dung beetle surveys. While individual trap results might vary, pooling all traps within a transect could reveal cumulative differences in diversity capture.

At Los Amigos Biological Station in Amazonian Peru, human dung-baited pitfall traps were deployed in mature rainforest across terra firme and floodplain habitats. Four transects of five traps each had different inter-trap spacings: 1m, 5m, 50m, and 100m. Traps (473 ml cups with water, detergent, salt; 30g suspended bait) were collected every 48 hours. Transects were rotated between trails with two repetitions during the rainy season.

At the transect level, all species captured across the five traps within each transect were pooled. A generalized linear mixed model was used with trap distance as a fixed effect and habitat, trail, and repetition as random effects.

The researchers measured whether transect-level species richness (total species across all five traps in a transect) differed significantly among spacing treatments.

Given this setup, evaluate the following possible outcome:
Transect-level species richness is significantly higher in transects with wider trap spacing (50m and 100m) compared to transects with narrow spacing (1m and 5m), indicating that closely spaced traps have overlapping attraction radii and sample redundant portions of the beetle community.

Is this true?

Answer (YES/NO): NO